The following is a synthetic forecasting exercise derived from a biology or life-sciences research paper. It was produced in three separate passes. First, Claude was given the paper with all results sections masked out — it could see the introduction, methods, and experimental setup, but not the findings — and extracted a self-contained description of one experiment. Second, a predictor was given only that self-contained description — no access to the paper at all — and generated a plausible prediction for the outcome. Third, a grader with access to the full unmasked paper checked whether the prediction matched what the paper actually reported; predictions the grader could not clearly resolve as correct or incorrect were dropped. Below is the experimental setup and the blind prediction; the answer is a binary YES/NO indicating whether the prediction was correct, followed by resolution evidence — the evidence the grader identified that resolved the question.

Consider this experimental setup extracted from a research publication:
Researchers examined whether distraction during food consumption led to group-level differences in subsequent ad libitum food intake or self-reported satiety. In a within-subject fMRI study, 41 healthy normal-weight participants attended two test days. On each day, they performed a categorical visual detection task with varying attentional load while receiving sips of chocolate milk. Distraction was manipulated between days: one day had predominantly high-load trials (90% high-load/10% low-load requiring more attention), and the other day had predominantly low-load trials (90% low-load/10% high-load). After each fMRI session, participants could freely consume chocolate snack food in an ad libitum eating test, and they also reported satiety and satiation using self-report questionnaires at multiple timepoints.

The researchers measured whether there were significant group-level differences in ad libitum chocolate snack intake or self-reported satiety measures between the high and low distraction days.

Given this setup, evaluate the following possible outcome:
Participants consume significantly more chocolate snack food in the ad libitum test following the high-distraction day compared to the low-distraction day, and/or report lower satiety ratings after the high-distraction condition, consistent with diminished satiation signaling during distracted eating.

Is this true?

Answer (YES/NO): NO